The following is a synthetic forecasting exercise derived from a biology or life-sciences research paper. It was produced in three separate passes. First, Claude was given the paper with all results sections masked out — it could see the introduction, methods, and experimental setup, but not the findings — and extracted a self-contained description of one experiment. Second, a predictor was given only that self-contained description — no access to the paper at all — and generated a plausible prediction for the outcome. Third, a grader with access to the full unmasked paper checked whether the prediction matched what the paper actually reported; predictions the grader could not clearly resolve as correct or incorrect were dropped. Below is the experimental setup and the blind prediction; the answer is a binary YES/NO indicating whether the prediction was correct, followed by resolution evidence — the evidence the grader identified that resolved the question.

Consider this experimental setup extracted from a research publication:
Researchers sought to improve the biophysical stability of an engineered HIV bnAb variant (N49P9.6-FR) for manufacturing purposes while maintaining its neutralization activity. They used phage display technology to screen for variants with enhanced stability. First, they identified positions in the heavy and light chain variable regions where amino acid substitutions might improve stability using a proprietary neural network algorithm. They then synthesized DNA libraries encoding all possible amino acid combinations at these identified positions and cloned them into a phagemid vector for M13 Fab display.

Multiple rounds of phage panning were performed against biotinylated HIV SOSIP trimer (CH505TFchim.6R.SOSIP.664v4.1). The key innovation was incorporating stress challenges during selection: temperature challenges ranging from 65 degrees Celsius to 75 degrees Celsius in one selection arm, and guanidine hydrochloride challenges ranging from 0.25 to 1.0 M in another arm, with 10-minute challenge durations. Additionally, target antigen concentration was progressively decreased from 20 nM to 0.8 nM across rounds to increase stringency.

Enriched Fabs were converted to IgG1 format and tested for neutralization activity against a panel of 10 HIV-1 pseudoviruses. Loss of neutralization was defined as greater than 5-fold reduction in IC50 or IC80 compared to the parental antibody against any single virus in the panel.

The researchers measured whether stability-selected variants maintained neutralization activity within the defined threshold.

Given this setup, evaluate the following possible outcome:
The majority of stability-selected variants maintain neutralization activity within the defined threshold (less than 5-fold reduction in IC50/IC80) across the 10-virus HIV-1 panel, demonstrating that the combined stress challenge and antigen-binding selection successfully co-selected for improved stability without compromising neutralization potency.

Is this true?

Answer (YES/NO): YES